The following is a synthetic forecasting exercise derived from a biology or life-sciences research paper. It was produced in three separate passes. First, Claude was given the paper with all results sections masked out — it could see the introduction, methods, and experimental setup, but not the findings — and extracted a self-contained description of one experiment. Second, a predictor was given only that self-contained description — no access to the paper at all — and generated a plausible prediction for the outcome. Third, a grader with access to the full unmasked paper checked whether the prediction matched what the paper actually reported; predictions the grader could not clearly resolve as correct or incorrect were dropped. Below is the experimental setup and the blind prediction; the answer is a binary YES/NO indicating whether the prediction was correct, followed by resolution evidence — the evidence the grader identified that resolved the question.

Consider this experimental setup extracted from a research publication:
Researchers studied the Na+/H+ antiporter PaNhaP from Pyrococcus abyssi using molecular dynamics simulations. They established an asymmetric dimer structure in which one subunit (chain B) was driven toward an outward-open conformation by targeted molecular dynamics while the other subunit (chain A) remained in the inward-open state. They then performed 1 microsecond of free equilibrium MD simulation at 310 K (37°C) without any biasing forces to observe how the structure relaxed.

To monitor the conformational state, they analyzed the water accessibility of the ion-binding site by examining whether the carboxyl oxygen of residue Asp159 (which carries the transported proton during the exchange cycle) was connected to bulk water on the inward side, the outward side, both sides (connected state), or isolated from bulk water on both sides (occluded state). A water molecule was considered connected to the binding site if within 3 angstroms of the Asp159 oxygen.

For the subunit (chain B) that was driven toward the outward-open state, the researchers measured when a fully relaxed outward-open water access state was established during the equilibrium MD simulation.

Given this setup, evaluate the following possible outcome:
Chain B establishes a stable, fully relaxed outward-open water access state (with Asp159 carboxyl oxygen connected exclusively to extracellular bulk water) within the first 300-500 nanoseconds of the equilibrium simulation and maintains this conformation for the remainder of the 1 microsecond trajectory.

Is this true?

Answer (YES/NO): YES